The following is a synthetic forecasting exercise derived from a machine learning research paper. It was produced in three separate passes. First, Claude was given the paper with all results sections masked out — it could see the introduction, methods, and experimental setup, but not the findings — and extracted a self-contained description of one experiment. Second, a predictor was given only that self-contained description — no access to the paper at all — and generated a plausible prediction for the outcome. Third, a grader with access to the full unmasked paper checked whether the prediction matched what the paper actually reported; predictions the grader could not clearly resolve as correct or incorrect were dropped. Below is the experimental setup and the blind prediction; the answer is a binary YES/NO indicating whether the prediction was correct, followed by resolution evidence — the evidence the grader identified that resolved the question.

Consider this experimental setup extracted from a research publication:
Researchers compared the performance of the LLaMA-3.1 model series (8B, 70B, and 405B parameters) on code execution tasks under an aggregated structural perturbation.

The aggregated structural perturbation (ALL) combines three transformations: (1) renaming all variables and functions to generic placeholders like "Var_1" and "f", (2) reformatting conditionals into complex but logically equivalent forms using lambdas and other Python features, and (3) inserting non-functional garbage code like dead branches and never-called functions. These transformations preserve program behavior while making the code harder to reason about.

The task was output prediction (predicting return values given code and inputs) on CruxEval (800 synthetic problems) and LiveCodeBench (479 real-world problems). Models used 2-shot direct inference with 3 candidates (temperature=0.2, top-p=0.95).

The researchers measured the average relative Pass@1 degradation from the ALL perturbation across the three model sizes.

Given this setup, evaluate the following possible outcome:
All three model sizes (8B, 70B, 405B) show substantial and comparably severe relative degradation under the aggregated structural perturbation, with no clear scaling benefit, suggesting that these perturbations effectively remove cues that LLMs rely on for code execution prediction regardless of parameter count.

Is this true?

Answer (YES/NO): NO